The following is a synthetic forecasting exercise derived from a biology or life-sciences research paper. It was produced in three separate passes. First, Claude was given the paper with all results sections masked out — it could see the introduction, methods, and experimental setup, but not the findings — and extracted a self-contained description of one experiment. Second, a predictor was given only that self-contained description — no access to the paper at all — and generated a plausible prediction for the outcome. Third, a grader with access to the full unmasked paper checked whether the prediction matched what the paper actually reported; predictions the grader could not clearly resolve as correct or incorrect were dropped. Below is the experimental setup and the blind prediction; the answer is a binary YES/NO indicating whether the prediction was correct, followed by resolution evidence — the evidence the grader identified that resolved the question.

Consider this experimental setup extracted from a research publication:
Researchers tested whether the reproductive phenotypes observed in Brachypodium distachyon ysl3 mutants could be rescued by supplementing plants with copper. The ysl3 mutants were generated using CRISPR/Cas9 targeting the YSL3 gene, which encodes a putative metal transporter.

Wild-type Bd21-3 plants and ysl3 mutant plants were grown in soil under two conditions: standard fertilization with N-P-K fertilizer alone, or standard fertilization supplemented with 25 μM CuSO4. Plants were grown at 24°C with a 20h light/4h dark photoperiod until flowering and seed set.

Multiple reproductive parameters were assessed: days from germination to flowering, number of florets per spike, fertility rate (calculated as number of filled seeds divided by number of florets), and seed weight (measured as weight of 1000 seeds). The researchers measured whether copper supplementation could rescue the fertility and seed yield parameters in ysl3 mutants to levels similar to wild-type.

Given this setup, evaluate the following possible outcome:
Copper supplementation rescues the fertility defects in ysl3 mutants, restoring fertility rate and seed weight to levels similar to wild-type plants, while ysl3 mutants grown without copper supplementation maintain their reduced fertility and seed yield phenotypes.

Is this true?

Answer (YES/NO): YES